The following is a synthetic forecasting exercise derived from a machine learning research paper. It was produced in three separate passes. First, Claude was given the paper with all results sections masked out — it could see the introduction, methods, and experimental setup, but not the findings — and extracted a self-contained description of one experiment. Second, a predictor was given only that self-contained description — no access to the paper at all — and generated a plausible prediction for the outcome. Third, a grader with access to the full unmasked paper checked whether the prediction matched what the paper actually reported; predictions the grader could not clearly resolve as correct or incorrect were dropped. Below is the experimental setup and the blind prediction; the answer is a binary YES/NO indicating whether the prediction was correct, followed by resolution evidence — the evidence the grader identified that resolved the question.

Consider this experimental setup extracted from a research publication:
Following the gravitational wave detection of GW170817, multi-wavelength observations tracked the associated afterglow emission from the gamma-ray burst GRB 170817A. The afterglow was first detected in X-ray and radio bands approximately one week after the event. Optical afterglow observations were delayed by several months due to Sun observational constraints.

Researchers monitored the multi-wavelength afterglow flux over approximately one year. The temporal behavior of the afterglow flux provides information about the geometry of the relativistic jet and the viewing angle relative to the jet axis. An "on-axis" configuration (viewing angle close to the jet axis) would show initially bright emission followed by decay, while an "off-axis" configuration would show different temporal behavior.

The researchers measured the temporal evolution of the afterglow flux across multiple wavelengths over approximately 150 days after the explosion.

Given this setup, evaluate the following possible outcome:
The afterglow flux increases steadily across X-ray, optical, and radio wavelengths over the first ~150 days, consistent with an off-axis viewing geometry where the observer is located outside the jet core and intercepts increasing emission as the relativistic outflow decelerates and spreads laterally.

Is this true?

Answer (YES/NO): YES